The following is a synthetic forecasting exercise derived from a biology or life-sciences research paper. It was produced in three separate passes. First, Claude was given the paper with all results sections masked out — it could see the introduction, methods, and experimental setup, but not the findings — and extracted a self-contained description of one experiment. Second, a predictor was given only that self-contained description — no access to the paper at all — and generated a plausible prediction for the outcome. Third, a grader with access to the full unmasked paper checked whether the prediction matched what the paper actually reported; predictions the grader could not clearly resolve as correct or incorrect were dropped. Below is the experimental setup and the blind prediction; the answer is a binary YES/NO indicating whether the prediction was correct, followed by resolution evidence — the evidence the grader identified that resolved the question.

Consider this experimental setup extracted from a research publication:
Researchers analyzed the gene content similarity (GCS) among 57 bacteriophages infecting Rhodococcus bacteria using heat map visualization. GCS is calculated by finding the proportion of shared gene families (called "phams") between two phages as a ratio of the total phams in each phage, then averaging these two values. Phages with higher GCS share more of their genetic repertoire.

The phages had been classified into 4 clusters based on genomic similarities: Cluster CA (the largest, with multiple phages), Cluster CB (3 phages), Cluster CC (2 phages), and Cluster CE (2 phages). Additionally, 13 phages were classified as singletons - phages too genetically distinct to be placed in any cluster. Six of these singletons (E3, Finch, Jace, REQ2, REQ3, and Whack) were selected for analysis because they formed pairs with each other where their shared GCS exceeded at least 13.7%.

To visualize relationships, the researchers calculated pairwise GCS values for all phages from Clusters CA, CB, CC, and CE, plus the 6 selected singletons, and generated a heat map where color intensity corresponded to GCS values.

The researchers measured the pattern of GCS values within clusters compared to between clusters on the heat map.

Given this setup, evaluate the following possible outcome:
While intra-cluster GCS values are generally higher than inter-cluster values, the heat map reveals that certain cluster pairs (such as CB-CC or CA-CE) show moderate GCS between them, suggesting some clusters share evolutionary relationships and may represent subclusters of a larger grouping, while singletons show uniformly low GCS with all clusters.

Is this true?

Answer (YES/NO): NO